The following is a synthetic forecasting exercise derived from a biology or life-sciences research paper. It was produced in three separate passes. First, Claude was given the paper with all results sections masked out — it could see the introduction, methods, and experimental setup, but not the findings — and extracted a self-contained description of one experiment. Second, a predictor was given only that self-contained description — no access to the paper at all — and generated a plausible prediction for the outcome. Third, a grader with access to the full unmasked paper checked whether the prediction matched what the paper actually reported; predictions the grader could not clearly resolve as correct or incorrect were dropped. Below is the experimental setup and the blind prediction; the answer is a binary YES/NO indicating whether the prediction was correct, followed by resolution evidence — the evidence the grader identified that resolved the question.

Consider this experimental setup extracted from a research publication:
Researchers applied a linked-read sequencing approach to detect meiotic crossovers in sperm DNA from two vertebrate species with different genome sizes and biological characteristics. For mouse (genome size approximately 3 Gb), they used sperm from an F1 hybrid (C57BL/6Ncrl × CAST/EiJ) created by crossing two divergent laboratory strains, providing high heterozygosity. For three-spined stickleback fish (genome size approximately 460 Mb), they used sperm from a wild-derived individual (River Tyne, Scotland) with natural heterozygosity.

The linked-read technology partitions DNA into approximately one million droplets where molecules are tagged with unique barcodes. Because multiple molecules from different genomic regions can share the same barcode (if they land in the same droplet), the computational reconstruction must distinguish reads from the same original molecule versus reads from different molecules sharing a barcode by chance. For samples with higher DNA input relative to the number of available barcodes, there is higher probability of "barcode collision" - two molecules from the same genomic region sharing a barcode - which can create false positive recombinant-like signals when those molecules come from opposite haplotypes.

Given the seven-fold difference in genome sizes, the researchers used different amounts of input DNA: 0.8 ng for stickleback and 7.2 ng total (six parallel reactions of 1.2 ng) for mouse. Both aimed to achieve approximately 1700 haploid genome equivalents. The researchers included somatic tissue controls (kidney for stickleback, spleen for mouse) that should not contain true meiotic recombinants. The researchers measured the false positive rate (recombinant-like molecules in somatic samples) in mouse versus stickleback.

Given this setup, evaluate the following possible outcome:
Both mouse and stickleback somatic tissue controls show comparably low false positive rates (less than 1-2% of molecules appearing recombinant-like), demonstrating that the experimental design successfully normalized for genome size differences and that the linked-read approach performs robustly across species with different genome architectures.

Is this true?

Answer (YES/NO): YES